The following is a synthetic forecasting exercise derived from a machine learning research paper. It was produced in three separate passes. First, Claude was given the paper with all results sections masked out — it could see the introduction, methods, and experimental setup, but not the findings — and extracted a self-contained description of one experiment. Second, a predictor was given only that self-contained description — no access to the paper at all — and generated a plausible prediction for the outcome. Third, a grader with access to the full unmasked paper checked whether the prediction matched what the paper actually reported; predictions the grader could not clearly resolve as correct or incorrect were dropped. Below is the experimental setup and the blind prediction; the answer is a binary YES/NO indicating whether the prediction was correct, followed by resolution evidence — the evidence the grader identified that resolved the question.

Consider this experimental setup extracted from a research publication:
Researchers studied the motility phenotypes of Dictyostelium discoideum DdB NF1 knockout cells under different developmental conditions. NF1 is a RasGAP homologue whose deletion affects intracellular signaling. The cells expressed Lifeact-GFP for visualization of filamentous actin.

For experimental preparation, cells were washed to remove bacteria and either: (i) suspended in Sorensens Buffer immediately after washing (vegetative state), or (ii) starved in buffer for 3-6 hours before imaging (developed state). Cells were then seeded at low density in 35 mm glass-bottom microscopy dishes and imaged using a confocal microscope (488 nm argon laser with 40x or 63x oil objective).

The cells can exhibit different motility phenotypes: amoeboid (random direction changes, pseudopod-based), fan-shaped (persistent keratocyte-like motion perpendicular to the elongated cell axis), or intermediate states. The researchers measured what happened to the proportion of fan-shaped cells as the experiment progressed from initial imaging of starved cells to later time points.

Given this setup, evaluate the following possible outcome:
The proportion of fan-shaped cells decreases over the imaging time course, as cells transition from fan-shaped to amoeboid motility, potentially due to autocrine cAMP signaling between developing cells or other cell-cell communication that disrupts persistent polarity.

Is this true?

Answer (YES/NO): NO